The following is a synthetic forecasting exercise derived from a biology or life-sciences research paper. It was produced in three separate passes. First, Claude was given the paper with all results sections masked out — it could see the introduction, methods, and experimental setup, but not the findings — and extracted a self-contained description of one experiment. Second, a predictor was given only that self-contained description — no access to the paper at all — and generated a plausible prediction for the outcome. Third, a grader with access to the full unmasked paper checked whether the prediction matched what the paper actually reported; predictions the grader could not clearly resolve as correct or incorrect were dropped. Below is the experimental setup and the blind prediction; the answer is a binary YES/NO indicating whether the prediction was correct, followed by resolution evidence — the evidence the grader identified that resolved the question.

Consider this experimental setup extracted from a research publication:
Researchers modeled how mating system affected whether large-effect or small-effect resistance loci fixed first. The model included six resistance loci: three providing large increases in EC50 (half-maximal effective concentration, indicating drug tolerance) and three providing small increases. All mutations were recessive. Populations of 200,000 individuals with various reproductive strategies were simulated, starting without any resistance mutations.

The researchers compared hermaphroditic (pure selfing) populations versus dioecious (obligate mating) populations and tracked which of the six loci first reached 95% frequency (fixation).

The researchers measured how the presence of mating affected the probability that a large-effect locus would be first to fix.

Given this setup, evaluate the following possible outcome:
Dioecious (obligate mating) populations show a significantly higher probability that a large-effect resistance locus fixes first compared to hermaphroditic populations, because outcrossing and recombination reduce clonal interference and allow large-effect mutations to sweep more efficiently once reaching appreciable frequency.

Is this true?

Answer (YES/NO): YES